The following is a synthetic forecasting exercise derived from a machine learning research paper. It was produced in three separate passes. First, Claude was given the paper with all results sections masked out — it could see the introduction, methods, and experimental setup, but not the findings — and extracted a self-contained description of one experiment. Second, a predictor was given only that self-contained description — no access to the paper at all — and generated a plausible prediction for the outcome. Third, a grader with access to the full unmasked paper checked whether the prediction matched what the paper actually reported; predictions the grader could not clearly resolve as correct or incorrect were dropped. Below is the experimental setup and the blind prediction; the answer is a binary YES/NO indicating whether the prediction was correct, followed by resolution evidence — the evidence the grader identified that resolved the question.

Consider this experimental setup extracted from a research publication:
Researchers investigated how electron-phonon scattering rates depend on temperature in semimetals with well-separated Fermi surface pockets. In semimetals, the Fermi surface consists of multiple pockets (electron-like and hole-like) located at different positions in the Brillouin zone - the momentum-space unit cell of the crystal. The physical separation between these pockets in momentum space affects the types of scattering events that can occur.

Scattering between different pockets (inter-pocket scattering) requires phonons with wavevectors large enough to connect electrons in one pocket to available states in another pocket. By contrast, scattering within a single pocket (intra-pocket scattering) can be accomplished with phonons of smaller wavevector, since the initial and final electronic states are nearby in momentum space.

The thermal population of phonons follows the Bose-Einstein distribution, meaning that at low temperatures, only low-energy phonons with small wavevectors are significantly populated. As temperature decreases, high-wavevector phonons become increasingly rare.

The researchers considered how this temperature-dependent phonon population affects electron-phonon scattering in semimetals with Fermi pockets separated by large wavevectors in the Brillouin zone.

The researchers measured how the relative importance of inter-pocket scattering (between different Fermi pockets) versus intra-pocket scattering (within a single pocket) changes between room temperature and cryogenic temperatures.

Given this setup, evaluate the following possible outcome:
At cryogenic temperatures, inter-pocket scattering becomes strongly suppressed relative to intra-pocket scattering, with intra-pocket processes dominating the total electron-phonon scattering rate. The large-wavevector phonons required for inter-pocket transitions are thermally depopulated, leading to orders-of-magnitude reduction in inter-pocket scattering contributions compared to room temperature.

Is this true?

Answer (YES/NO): YES